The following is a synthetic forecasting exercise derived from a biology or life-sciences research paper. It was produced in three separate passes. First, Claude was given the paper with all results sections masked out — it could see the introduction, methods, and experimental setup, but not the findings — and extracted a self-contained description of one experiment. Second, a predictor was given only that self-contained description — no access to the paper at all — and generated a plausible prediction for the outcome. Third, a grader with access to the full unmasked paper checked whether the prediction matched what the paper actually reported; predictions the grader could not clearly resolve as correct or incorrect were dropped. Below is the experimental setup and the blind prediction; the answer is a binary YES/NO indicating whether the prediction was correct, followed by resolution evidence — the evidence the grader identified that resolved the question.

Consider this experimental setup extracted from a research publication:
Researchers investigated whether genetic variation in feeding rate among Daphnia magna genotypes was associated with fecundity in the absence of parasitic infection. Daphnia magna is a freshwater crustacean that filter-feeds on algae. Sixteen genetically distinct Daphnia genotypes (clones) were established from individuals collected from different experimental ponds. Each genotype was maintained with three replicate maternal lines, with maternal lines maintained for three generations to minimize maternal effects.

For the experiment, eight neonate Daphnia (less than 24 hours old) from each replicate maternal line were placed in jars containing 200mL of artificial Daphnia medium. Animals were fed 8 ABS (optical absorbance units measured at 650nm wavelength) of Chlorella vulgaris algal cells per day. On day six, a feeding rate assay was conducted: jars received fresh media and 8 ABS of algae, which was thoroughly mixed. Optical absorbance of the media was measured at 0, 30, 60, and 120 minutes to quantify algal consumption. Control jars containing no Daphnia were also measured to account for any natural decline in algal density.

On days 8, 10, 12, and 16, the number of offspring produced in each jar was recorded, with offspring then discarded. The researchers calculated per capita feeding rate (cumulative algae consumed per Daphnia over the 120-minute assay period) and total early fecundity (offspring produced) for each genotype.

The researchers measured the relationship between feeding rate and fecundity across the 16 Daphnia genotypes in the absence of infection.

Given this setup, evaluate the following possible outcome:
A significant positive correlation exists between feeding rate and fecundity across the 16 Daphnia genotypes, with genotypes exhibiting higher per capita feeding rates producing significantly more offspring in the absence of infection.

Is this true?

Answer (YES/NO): YES